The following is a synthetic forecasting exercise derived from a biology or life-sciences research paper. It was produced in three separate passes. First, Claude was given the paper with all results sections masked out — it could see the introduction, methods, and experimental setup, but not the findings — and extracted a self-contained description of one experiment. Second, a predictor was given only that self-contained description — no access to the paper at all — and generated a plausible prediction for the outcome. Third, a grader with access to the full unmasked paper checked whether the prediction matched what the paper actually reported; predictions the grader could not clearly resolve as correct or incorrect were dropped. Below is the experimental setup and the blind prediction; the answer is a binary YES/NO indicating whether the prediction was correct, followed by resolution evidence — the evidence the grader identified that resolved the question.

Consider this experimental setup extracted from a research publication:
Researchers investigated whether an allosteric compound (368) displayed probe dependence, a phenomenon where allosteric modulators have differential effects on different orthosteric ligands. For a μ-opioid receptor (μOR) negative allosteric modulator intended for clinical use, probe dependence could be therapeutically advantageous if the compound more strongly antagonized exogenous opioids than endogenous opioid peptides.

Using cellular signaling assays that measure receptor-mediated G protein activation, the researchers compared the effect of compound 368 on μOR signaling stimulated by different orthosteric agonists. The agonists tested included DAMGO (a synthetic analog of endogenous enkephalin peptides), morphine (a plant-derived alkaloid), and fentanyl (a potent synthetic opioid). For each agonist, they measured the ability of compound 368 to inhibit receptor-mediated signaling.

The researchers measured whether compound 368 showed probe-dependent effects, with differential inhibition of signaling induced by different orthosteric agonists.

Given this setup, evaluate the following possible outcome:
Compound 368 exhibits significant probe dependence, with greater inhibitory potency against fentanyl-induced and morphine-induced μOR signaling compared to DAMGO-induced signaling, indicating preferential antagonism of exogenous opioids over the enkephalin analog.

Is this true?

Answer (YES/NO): NO